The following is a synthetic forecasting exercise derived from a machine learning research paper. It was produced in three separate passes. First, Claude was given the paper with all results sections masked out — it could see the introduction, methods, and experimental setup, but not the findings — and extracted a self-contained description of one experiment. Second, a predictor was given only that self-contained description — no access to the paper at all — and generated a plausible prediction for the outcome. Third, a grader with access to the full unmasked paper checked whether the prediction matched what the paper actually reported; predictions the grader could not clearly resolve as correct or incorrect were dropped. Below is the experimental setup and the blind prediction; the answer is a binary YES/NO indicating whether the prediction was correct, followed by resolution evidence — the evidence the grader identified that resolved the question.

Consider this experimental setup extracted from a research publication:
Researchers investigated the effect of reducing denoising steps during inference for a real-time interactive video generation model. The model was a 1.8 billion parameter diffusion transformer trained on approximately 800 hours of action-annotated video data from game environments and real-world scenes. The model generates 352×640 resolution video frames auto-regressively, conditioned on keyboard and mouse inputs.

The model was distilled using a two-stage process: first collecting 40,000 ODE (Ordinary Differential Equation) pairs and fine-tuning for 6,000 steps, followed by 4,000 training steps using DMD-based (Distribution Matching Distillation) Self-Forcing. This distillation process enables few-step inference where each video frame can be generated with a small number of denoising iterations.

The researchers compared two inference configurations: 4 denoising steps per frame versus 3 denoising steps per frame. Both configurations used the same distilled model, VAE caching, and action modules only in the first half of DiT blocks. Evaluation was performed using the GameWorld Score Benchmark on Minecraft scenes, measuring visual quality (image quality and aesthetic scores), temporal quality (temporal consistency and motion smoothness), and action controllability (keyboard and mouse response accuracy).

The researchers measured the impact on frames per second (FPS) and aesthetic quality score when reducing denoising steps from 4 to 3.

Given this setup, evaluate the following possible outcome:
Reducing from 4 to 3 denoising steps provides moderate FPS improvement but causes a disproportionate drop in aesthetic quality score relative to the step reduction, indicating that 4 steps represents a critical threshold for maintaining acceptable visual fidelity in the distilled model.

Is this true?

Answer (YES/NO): NO